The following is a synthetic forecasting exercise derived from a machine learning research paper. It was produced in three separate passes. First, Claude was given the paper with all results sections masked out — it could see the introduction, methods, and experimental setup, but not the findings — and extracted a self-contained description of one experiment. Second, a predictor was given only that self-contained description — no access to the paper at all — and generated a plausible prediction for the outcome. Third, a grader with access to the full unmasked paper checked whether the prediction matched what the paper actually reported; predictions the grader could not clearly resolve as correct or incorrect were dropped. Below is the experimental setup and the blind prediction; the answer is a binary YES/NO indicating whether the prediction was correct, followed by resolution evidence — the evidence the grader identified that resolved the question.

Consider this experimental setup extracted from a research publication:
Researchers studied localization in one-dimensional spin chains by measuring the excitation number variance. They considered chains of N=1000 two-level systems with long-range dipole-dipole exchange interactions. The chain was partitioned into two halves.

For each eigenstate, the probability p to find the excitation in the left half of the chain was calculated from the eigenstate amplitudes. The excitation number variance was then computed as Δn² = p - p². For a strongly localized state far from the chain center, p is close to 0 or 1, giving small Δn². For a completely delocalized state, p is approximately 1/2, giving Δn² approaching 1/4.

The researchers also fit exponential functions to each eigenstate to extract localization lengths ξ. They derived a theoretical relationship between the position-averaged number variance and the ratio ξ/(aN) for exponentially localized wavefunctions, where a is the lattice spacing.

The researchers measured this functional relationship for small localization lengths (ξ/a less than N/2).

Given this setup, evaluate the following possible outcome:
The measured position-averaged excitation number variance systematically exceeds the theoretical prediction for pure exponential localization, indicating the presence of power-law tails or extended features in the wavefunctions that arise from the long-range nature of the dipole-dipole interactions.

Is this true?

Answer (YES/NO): NO